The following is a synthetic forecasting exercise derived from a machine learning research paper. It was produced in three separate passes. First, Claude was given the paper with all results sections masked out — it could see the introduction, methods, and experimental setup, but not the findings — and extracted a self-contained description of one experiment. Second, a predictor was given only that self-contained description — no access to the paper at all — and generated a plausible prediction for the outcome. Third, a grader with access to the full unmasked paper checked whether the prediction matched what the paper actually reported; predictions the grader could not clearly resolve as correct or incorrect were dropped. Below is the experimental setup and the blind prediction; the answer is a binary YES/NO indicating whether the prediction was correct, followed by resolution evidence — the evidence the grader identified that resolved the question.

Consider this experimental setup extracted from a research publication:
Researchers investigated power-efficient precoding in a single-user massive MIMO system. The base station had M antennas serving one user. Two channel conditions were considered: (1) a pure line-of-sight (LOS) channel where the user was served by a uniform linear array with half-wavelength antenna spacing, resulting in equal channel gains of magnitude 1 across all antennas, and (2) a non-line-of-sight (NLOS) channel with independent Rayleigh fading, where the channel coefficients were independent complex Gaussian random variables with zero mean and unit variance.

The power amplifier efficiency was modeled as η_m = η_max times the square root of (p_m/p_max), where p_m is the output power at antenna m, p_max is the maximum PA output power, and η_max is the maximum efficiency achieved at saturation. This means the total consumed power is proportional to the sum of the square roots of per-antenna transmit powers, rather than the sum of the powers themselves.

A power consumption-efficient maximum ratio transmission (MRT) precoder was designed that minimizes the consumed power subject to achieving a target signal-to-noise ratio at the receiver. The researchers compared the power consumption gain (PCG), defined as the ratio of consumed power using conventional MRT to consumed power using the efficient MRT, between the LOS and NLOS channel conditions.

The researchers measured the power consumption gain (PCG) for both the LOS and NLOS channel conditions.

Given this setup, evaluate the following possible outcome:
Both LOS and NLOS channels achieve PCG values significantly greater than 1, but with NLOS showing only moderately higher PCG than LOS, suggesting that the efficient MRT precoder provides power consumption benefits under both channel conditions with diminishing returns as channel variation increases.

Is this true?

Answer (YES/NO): NO